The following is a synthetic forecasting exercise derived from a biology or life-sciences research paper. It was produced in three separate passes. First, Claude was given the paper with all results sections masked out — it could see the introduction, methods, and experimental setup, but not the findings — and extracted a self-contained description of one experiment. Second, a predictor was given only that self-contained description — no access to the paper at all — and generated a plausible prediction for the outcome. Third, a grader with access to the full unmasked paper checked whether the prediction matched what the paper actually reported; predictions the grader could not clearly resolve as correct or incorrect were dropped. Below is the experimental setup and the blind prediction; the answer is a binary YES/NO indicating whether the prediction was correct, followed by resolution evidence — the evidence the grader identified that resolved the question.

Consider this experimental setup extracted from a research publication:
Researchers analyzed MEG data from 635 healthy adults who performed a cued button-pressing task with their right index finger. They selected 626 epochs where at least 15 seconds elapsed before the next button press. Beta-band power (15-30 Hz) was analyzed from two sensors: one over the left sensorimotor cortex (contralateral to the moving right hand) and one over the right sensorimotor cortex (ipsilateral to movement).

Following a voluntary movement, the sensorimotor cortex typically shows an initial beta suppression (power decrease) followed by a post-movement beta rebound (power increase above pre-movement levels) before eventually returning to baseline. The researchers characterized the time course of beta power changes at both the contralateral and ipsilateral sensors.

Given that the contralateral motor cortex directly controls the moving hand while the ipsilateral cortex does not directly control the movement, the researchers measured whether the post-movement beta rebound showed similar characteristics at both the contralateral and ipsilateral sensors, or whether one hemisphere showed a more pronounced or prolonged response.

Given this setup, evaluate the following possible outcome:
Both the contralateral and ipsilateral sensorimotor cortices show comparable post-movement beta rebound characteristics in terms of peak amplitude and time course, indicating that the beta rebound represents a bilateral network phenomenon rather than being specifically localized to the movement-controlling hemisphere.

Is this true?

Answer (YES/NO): NO